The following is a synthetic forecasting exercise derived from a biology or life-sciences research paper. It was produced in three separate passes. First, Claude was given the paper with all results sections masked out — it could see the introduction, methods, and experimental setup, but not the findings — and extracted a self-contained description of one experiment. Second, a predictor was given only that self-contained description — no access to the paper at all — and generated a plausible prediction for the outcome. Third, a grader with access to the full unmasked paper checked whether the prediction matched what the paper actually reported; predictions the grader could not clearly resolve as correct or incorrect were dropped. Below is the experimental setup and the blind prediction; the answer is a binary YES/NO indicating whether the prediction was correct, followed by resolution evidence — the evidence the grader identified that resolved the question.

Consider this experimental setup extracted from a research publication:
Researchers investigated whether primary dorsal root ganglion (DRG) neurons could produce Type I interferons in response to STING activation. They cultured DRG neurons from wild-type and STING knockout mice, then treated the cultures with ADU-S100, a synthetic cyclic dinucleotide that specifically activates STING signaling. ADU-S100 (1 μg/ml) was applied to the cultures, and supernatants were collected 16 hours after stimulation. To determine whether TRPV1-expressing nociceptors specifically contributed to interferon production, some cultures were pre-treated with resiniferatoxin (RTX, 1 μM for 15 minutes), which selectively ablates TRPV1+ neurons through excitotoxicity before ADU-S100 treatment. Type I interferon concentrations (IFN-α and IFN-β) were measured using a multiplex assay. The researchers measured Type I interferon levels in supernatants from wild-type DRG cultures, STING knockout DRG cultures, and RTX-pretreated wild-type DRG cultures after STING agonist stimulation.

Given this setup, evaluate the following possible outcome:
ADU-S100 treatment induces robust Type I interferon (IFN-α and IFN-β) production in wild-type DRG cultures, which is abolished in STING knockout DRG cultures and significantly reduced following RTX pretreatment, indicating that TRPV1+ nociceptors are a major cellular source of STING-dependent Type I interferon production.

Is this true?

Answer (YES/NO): NO